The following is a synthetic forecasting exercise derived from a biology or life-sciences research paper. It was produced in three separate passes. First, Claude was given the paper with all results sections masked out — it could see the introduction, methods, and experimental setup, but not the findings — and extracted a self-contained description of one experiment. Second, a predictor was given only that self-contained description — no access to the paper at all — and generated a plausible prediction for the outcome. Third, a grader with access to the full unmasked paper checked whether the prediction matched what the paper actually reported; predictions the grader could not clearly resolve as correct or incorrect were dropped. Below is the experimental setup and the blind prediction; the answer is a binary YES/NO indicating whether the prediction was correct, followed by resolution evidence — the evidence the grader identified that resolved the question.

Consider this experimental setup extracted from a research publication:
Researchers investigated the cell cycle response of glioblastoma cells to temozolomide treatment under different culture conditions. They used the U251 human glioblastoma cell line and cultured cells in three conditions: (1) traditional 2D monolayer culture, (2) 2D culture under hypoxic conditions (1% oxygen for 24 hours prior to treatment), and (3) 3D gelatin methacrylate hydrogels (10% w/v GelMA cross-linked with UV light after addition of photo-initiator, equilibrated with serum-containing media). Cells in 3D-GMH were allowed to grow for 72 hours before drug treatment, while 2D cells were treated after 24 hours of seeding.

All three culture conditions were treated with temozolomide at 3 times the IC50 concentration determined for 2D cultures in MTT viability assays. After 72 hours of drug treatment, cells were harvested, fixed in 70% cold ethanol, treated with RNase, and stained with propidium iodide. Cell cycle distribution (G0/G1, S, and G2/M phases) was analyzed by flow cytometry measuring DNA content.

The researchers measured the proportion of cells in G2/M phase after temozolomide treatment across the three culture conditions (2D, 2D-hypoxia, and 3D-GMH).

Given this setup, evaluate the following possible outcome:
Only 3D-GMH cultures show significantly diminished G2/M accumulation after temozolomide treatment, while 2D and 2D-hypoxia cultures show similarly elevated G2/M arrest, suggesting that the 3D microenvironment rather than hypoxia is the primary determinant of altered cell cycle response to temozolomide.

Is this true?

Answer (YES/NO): NO